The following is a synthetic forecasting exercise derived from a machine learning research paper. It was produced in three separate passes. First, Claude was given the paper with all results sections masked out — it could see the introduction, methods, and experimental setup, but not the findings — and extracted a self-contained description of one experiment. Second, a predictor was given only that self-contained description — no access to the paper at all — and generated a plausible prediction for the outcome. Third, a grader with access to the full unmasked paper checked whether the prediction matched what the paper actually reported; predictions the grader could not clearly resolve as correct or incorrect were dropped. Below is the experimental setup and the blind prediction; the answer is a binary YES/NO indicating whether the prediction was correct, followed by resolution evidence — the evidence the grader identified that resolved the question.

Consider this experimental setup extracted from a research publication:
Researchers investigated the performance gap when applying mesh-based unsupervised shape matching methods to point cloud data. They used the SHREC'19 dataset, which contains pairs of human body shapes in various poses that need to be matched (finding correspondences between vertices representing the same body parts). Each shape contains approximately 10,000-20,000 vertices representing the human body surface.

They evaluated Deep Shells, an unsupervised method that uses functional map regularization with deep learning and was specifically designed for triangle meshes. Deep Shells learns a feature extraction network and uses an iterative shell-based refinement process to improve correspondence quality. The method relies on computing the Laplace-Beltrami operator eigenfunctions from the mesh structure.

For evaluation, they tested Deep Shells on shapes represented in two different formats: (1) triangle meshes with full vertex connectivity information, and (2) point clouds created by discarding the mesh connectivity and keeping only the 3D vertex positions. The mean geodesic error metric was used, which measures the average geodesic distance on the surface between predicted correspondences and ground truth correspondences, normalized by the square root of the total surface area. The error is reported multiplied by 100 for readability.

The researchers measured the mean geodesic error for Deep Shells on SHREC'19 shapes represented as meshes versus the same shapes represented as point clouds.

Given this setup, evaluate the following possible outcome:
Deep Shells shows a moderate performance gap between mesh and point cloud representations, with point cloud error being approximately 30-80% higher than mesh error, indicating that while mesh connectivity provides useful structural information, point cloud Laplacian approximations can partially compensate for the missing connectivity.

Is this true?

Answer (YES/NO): YES